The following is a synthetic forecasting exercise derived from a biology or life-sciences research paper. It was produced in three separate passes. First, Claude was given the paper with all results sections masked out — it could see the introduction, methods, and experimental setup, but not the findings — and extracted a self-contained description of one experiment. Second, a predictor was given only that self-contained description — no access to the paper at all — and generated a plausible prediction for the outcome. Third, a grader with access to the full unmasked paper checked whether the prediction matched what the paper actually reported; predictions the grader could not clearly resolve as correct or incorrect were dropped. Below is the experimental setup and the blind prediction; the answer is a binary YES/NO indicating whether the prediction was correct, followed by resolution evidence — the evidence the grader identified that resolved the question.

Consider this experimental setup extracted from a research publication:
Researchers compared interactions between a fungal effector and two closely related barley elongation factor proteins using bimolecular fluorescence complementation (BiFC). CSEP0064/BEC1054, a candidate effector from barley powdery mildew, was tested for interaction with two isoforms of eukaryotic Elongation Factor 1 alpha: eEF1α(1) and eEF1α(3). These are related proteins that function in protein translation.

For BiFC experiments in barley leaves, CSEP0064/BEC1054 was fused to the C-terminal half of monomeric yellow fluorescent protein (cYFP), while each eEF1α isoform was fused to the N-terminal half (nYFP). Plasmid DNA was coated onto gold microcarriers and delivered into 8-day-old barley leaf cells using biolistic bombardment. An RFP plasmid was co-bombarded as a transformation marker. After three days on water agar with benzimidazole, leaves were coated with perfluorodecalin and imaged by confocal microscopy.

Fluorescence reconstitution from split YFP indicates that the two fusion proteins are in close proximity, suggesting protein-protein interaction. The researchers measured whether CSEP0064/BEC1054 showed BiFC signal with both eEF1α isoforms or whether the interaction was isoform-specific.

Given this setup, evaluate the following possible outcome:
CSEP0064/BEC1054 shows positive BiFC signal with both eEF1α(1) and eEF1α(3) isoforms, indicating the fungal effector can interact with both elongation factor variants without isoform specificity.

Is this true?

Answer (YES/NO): NO